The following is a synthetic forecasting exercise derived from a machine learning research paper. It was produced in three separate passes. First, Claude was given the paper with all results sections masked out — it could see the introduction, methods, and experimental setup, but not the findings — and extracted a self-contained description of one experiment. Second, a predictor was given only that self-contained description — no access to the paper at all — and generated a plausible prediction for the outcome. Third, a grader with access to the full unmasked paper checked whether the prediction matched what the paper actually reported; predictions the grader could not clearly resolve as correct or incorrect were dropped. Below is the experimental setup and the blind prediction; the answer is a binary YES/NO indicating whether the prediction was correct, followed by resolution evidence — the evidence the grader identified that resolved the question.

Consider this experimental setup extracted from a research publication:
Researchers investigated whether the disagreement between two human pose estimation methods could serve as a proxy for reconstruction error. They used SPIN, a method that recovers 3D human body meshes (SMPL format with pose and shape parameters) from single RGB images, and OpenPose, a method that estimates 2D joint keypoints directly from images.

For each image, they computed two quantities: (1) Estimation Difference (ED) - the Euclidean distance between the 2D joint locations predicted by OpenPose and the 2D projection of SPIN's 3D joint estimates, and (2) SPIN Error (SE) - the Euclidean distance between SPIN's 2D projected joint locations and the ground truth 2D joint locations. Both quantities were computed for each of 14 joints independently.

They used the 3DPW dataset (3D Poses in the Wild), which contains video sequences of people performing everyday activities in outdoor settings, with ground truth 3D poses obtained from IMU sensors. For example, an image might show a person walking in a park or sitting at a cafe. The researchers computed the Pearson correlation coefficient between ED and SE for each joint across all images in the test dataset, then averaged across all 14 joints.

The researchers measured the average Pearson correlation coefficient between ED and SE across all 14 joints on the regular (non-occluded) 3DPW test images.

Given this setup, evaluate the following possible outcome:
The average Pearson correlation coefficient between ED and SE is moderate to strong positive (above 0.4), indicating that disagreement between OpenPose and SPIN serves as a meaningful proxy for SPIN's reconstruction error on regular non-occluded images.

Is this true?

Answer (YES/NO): YES